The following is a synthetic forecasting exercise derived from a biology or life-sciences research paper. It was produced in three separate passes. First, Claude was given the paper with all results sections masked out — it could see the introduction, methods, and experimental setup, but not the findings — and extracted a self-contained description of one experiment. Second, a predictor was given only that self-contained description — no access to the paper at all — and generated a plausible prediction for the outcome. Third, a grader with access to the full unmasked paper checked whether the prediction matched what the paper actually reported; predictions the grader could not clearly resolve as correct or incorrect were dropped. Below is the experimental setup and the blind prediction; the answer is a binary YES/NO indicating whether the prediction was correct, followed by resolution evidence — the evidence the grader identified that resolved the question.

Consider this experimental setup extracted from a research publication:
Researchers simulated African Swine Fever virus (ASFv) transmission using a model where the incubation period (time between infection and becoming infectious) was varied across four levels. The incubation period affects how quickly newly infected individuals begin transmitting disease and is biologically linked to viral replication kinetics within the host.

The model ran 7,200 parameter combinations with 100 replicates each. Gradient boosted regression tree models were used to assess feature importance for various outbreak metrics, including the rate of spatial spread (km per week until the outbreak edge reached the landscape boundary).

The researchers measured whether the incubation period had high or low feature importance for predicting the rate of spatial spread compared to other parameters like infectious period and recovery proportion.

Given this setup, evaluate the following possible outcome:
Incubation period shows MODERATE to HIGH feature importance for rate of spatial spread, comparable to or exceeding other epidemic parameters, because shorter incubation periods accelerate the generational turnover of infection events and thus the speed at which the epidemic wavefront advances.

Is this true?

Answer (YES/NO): YES